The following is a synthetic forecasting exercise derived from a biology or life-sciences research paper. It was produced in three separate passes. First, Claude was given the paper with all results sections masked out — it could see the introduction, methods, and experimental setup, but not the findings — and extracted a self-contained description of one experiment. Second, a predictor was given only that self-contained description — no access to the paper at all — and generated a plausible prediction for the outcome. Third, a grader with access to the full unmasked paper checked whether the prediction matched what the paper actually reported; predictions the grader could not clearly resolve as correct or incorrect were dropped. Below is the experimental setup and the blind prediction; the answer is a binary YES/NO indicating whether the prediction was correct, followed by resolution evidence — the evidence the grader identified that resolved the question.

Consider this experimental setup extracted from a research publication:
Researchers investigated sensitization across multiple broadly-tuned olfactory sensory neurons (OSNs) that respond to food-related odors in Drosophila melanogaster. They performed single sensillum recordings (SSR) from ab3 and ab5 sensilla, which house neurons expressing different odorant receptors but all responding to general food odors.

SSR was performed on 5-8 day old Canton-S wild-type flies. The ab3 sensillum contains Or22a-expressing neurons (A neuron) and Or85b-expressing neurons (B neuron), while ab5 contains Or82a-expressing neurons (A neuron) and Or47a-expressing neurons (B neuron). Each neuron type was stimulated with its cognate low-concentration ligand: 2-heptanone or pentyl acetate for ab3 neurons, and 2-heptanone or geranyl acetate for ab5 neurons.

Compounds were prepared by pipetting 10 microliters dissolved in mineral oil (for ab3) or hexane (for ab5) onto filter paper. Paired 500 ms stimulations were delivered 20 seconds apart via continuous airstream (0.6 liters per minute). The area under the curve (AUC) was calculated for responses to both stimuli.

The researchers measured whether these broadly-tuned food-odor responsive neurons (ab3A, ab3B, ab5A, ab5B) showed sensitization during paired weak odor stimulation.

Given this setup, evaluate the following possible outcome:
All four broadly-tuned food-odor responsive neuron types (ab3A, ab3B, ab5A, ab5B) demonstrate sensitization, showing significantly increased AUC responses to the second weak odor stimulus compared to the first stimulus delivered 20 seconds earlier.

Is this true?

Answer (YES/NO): YES